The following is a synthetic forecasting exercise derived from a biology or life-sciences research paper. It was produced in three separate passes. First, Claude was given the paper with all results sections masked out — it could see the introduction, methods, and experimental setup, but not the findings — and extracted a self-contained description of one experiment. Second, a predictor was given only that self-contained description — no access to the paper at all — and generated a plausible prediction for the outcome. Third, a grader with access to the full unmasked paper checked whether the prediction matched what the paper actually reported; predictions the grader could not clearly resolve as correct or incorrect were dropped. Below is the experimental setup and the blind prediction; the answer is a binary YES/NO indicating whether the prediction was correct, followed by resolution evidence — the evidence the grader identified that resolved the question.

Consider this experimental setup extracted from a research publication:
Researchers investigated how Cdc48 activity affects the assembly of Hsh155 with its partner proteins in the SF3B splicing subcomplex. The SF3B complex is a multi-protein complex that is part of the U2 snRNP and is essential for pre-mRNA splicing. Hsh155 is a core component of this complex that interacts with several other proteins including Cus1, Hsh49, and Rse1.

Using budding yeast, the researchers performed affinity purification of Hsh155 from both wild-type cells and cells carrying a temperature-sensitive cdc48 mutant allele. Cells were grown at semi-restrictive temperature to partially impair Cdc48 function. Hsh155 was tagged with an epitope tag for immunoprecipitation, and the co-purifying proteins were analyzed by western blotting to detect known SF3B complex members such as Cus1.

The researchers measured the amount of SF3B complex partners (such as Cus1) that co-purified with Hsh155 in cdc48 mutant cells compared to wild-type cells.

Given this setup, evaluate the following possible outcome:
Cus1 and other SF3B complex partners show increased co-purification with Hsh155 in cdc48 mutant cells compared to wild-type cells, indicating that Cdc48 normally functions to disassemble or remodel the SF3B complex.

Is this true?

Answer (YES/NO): NO